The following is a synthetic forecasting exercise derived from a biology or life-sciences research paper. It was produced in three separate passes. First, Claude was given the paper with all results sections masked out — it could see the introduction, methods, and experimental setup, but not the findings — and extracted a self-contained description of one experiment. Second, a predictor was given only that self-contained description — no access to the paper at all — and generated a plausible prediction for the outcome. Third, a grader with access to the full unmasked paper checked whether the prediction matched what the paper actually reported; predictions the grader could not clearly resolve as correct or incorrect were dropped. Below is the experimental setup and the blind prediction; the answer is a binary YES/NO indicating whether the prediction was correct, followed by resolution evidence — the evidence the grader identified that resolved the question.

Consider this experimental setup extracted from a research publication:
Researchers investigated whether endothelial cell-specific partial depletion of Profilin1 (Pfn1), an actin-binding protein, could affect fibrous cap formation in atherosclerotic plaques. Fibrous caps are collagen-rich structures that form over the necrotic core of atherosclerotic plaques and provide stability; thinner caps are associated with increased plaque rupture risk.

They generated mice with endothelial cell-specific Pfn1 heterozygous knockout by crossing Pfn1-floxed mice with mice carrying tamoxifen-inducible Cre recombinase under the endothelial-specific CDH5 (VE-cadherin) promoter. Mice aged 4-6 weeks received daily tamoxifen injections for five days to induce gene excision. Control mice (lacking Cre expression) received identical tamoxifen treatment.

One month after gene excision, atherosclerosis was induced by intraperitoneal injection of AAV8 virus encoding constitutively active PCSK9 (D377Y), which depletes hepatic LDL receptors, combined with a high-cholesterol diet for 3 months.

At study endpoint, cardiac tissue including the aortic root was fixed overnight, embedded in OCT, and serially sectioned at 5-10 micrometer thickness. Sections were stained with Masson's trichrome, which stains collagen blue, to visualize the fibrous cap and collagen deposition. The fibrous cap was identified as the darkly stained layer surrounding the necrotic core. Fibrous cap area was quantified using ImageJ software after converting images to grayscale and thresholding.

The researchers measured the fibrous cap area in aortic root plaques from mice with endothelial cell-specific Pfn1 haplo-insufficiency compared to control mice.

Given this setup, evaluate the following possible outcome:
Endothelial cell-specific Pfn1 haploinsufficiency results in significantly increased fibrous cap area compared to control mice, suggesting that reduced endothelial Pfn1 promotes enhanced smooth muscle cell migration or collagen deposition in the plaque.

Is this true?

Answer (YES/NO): NO